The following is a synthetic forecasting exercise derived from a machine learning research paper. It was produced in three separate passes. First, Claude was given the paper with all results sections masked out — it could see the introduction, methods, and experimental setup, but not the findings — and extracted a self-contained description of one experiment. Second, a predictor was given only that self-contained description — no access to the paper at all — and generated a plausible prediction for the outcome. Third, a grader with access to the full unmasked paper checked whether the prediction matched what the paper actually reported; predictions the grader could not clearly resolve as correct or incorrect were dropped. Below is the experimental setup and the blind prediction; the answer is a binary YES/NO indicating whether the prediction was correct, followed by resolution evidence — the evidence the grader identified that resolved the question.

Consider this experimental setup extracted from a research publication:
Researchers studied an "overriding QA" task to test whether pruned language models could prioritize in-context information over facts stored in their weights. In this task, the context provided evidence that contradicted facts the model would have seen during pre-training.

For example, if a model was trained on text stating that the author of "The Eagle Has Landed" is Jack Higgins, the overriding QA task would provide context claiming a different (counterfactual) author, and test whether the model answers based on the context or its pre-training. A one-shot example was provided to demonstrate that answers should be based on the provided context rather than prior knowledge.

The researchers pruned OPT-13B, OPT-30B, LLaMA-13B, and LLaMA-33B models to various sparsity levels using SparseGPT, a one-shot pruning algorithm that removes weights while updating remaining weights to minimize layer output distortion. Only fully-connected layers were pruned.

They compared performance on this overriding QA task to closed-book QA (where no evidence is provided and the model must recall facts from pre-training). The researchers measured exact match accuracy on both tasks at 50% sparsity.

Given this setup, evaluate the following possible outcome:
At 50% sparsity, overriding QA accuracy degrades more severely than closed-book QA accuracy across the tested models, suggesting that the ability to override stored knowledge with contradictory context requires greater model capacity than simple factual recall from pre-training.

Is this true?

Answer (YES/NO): NO